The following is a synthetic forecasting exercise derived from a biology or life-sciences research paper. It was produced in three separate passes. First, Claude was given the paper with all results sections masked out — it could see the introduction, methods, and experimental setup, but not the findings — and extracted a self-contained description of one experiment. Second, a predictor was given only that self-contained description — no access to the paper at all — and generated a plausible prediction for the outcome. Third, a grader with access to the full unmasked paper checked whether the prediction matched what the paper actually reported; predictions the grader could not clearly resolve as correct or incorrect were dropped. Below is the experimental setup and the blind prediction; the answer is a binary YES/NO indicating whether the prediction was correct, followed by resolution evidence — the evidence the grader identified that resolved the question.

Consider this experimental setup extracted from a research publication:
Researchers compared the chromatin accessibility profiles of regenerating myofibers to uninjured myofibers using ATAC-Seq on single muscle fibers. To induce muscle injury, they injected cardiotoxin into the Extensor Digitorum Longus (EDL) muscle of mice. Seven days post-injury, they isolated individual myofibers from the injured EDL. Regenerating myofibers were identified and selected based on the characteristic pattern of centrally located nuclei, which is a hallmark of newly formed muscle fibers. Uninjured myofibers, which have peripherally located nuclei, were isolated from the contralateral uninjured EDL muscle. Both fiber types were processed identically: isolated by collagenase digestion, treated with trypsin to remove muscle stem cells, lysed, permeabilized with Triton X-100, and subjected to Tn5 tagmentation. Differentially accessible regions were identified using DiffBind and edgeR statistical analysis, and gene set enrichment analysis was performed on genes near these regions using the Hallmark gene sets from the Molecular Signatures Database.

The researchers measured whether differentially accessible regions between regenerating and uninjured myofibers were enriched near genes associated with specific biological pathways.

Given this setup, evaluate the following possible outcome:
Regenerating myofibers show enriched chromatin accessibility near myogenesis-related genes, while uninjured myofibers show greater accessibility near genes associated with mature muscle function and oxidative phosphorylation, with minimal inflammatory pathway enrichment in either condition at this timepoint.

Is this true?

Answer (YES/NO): NO